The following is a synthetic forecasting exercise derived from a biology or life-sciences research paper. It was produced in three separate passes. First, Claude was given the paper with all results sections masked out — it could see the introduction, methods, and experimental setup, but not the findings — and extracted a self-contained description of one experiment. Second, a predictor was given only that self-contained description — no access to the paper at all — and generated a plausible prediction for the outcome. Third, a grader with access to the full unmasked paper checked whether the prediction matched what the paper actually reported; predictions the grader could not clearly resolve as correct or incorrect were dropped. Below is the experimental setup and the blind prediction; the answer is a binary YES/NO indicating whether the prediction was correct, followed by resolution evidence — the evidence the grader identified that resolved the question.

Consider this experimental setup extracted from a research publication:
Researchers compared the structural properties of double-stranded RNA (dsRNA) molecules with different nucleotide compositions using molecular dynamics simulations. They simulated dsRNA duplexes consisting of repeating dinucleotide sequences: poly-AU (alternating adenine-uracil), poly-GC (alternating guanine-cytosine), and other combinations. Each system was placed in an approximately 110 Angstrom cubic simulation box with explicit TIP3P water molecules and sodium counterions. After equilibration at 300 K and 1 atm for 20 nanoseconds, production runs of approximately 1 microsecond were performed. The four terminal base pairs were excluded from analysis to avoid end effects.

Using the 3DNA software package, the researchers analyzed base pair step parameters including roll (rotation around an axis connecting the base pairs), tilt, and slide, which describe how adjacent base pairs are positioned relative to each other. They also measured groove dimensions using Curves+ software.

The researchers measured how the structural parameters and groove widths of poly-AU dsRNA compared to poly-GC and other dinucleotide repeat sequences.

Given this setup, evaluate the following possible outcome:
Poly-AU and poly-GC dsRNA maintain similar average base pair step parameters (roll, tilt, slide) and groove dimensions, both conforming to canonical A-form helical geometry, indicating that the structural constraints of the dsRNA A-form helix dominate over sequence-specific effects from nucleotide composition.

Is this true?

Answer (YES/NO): NO